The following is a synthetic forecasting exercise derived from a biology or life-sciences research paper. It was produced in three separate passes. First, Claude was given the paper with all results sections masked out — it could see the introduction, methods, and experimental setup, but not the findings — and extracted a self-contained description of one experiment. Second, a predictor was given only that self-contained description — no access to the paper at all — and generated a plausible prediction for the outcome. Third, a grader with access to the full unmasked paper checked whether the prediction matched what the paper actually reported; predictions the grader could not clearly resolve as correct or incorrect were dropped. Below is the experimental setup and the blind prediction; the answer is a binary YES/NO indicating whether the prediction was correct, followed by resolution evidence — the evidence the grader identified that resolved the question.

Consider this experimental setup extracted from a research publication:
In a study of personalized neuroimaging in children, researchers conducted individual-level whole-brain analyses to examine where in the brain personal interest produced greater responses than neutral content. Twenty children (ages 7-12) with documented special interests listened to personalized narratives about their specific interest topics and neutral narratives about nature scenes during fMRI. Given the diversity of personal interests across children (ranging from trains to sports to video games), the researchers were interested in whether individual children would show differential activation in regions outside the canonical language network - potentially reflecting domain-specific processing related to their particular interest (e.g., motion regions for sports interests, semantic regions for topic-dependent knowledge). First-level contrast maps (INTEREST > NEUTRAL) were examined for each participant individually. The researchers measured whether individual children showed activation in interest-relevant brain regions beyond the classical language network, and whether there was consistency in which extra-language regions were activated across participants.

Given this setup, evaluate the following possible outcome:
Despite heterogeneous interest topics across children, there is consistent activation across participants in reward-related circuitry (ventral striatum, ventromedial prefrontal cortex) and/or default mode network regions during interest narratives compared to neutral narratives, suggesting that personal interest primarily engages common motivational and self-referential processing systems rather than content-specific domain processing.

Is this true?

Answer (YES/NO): YES